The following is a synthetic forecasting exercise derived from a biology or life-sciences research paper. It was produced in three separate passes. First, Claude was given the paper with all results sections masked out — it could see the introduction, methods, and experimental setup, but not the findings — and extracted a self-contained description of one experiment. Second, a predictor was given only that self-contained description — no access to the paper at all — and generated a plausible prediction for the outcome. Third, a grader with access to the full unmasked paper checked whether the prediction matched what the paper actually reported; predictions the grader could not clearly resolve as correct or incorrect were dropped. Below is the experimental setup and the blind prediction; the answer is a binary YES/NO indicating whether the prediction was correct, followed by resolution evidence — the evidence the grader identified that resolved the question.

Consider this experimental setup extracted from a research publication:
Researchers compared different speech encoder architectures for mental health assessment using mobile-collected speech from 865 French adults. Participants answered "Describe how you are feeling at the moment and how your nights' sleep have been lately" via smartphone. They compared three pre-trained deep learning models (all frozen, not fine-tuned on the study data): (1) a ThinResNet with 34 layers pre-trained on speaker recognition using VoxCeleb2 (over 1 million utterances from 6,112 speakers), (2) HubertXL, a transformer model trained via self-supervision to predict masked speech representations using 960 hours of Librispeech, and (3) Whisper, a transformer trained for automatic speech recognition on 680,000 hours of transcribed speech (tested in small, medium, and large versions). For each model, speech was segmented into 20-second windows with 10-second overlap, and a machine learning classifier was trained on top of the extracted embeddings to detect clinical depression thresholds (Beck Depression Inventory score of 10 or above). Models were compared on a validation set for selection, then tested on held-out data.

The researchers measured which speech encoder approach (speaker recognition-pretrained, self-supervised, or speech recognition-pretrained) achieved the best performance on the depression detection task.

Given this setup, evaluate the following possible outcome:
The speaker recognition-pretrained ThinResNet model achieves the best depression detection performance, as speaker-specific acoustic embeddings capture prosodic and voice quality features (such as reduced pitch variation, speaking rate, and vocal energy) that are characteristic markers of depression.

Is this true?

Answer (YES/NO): NO